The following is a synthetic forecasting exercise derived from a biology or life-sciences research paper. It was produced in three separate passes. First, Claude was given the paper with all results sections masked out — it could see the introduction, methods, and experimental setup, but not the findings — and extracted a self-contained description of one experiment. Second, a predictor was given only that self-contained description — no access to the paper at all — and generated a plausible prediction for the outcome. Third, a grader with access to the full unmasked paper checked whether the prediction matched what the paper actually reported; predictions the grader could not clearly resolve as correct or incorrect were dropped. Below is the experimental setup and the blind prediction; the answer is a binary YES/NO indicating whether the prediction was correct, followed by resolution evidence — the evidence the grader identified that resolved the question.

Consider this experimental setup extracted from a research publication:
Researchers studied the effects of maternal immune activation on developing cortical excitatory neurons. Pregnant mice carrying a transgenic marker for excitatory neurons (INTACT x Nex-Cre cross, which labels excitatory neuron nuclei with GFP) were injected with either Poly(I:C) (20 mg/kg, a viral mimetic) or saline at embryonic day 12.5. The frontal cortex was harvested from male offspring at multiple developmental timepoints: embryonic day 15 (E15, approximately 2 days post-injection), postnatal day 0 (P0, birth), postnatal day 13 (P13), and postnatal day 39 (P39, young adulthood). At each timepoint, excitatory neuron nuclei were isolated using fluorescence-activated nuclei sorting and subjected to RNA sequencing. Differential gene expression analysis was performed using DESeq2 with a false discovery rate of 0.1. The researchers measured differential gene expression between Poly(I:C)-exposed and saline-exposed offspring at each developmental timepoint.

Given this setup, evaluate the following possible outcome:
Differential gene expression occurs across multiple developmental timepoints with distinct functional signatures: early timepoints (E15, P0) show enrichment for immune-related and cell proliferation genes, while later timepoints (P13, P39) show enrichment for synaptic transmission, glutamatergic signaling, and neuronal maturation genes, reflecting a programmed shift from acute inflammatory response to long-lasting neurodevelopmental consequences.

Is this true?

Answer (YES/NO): NO